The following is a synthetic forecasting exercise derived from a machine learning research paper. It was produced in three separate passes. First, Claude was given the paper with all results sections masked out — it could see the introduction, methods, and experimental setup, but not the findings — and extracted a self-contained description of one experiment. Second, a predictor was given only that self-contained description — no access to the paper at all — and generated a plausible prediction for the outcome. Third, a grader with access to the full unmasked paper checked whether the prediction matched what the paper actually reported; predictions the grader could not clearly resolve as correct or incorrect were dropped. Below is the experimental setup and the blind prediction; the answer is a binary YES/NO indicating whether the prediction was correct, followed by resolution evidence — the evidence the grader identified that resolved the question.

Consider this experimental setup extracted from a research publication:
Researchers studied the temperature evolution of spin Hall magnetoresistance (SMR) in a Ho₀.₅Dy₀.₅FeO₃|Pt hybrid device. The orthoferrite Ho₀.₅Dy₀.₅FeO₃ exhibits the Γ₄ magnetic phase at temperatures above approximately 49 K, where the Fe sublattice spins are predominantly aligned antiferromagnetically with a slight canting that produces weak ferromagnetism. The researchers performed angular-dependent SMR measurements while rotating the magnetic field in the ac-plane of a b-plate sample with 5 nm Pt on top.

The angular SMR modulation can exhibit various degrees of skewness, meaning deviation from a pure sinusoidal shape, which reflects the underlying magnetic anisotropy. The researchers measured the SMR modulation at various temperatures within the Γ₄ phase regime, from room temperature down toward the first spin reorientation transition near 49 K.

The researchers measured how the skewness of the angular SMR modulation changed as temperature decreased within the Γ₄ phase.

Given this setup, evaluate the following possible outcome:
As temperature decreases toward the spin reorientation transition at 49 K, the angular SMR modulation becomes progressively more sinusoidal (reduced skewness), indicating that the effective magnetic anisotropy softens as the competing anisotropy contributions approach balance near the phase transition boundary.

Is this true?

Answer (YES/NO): YES